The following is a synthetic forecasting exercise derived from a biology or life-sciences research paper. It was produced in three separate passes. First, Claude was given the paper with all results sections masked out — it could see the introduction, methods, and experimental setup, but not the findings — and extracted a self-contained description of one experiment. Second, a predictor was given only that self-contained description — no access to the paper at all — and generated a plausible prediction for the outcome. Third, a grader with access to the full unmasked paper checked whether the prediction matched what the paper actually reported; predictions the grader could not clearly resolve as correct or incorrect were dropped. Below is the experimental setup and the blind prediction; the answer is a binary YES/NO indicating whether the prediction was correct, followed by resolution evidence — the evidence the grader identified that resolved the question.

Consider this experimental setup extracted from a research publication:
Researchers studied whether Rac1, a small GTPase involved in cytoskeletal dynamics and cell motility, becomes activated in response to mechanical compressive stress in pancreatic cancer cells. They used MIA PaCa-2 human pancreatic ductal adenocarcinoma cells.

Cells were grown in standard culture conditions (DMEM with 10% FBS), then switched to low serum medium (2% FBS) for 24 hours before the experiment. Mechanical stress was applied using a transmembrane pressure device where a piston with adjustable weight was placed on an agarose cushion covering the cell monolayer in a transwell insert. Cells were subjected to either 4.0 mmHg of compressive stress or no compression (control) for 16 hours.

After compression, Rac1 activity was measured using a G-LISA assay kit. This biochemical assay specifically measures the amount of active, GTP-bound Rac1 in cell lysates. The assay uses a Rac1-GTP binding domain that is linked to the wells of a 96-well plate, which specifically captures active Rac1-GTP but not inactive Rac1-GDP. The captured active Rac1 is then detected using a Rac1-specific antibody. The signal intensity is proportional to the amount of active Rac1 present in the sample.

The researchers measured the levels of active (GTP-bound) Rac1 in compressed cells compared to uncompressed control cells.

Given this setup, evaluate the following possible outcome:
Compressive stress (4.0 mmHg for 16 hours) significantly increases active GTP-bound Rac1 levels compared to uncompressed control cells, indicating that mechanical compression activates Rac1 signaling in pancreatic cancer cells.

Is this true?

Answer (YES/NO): NO